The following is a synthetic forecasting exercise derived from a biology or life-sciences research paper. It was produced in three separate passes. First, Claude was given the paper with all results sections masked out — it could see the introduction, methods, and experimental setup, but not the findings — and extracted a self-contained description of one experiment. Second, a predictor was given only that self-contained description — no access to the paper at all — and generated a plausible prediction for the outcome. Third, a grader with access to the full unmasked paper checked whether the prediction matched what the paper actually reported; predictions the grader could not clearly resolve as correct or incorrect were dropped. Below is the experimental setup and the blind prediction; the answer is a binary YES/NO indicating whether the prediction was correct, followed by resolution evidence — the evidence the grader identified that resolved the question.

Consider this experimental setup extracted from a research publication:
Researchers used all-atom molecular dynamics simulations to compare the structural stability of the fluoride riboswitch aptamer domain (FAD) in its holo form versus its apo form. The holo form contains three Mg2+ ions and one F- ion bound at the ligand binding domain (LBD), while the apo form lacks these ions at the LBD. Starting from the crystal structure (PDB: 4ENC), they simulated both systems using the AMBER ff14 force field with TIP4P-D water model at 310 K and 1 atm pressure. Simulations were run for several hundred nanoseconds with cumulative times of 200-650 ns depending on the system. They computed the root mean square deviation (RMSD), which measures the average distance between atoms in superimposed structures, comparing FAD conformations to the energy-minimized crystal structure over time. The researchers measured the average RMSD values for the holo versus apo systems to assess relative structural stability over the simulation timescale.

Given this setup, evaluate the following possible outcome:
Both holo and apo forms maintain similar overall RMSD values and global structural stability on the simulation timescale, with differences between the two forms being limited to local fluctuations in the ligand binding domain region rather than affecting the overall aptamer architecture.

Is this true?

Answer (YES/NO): NO